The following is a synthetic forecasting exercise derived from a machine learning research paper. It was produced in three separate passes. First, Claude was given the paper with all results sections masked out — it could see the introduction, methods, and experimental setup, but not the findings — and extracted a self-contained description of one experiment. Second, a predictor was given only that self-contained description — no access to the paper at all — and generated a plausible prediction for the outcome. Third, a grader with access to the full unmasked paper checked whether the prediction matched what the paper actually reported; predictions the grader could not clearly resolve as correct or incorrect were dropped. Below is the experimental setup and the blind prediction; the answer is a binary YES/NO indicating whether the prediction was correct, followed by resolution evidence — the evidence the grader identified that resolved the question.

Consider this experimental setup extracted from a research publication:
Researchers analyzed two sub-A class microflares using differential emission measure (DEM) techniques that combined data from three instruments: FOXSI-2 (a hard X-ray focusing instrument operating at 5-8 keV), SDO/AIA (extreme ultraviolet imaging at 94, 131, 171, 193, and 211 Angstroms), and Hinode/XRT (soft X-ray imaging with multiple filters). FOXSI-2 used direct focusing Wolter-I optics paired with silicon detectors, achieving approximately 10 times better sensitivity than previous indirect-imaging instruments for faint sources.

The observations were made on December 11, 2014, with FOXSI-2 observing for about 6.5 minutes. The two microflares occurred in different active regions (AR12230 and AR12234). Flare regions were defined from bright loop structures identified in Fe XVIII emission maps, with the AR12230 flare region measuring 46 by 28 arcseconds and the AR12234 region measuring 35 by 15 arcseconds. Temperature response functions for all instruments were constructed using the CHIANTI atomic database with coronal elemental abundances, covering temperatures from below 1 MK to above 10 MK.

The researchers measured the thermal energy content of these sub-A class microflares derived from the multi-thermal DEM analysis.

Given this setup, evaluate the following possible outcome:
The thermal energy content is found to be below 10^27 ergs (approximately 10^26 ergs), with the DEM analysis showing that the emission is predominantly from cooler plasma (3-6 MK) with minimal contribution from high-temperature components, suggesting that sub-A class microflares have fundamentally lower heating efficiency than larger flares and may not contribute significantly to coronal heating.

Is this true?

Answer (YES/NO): NO